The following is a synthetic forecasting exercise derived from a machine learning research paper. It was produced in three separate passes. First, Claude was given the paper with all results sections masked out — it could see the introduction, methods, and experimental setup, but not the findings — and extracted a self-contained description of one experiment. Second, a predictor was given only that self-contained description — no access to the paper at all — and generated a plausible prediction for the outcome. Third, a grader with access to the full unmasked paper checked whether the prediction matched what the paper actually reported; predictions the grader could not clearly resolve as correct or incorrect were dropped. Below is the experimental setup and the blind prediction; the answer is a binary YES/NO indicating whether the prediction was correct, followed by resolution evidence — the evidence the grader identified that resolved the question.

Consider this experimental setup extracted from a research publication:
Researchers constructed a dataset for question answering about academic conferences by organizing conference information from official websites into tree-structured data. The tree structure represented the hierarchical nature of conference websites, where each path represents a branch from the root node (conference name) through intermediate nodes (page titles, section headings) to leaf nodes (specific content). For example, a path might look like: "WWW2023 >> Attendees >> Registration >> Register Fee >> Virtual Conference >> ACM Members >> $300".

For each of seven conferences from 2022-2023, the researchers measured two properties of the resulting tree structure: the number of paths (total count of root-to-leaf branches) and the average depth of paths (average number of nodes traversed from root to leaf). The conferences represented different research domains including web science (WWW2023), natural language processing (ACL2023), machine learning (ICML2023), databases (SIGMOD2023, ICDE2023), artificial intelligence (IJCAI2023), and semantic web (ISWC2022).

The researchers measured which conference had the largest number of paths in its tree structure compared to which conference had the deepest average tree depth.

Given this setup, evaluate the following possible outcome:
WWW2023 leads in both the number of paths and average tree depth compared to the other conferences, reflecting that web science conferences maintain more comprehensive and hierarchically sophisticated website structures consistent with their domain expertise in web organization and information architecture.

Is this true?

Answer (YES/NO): NO